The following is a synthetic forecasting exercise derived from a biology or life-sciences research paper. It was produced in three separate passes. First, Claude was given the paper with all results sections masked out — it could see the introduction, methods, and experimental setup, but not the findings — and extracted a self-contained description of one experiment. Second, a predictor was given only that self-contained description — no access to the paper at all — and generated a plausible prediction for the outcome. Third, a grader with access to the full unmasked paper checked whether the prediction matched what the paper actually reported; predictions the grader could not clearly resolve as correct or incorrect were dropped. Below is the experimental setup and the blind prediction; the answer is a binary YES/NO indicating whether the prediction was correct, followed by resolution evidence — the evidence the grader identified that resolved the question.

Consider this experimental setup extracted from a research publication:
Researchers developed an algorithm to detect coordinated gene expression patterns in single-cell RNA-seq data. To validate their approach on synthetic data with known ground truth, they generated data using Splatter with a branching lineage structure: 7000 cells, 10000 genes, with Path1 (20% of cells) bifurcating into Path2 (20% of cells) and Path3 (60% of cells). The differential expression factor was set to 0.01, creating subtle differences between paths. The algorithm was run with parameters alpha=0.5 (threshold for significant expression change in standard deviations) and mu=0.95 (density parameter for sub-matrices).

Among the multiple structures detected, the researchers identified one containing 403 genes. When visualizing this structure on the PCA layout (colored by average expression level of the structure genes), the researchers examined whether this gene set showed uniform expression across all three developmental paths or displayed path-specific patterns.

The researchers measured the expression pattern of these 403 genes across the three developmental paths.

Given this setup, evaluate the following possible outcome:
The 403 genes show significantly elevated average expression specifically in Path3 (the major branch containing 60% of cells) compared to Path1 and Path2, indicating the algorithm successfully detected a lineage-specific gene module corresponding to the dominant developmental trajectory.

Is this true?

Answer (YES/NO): NO